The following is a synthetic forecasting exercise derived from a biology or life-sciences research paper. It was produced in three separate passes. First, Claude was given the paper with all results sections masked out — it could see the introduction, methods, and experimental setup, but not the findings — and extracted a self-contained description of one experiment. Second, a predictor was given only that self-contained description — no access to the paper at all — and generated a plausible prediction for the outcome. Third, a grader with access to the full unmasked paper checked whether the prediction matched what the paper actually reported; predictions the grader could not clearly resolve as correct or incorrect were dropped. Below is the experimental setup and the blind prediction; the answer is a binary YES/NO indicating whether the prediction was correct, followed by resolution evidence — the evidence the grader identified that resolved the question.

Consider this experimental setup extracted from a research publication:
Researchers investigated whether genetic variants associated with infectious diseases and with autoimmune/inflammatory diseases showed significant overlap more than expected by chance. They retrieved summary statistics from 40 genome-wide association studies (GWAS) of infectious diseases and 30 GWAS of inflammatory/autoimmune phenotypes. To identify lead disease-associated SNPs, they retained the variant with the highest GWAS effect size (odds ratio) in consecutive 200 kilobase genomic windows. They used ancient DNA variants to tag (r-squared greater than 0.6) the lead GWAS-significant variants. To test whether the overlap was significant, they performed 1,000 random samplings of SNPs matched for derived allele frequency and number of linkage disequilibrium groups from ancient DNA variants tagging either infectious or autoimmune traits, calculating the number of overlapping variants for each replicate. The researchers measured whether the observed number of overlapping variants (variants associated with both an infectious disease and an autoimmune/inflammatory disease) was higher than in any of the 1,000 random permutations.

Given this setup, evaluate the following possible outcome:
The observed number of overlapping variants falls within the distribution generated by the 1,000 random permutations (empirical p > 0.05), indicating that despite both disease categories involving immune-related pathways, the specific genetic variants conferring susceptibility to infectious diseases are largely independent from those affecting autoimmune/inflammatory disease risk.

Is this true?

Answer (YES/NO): NO